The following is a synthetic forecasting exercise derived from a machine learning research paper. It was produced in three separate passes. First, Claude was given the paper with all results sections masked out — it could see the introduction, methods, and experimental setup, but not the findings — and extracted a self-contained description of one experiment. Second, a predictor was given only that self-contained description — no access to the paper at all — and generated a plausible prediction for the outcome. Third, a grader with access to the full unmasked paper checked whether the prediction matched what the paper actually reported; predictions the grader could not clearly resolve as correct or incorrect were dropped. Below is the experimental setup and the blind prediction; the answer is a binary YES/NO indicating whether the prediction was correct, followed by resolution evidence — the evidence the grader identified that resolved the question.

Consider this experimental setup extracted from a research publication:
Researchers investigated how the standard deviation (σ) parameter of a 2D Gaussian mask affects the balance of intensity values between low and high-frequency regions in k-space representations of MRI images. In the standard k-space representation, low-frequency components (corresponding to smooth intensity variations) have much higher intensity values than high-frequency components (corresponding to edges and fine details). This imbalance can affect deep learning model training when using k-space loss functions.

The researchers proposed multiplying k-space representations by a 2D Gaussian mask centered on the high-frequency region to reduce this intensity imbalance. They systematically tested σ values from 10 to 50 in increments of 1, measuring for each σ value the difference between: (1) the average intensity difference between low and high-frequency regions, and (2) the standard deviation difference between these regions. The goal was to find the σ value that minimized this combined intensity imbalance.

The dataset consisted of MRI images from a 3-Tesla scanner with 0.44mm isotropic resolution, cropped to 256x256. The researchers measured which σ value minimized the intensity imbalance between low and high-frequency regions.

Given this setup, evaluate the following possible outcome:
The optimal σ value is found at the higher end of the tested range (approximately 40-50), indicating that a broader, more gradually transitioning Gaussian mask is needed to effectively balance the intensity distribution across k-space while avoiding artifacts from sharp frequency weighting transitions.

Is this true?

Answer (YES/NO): NO